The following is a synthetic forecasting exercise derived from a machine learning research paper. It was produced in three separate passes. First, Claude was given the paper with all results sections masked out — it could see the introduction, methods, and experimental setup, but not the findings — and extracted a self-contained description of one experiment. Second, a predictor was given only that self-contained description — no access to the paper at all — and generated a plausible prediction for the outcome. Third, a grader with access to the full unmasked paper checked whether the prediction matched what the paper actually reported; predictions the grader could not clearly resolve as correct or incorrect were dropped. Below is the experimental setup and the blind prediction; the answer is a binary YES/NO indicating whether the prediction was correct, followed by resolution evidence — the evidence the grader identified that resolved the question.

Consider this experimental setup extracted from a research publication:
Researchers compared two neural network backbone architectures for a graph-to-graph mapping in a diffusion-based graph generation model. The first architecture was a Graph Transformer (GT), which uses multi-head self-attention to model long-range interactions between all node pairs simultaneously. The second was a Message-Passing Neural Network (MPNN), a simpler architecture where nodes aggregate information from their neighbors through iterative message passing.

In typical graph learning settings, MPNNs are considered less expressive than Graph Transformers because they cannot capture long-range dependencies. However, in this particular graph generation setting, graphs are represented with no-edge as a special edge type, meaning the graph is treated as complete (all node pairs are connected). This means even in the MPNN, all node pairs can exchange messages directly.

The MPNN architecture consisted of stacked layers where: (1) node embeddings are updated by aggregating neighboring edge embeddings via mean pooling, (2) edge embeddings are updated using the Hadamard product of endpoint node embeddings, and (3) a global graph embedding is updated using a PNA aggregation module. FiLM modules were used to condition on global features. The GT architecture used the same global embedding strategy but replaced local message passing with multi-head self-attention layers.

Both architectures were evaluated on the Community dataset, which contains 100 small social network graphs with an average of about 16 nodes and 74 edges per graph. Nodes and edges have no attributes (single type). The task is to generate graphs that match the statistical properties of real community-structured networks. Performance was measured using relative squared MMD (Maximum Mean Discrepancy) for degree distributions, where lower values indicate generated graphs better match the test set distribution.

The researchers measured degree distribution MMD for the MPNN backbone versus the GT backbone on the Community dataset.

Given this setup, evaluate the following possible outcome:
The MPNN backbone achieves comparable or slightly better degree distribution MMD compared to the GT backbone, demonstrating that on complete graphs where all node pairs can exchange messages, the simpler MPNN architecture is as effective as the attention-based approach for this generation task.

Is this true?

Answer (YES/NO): NO